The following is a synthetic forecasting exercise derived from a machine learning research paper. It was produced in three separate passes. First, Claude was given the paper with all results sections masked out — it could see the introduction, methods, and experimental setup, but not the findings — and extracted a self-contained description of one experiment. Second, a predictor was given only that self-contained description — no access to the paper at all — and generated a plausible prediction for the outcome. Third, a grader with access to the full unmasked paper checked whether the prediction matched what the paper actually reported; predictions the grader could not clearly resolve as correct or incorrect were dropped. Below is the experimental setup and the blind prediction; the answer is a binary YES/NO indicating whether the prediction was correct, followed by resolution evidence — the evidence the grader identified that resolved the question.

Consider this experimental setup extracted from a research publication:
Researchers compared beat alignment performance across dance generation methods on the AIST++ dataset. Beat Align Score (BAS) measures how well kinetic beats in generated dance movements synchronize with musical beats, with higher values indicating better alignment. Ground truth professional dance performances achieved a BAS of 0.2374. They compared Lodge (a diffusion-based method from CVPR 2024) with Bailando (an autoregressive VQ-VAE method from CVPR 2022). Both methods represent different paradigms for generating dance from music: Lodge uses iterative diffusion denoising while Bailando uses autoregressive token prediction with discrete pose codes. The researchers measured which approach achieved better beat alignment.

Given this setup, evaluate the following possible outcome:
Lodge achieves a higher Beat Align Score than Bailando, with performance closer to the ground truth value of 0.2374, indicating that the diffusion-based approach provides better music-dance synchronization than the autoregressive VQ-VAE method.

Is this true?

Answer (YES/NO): NO